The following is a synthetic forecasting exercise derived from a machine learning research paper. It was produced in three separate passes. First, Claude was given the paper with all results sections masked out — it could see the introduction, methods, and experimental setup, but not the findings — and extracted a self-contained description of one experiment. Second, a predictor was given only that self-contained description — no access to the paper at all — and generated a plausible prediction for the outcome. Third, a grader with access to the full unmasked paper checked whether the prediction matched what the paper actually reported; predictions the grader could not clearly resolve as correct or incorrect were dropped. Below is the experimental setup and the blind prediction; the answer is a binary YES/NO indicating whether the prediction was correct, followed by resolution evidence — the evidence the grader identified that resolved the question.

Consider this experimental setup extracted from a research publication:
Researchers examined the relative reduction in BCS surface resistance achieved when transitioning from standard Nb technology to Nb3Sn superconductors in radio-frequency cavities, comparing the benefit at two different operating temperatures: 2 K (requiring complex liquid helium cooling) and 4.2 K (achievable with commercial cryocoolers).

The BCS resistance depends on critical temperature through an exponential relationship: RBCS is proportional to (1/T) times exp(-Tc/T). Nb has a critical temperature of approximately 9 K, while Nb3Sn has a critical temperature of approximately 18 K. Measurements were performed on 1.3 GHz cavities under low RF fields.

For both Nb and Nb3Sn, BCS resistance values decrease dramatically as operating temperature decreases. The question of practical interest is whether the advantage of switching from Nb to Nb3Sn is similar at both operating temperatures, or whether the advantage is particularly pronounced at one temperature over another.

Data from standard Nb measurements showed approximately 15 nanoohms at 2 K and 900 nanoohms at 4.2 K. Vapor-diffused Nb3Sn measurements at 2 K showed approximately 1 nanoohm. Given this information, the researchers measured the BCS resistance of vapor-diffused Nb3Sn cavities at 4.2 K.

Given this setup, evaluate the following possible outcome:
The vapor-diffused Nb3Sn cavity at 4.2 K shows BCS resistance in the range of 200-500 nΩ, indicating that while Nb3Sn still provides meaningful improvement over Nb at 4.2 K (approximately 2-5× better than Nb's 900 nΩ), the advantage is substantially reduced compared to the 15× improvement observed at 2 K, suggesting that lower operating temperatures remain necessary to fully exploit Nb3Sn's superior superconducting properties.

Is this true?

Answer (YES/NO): NO